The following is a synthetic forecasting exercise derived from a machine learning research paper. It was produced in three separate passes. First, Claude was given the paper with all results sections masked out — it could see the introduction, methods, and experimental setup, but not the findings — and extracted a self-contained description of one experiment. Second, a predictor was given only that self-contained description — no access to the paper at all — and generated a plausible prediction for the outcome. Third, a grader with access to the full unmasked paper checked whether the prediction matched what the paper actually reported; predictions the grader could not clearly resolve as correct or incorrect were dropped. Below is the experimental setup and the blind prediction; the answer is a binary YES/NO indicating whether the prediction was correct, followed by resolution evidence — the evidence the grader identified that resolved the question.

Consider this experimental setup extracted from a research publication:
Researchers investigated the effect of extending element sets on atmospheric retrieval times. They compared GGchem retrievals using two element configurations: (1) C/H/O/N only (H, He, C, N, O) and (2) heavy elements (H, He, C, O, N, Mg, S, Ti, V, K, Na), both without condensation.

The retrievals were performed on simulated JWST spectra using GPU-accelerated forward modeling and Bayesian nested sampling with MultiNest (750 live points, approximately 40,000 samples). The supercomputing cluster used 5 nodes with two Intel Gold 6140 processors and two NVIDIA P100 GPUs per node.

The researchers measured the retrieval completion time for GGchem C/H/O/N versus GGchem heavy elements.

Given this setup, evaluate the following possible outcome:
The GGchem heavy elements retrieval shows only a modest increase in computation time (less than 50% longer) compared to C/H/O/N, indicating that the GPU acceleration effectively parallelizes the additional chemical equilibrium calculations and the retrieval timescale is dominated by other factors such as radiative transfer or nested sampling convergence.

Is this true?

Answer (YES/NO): NO